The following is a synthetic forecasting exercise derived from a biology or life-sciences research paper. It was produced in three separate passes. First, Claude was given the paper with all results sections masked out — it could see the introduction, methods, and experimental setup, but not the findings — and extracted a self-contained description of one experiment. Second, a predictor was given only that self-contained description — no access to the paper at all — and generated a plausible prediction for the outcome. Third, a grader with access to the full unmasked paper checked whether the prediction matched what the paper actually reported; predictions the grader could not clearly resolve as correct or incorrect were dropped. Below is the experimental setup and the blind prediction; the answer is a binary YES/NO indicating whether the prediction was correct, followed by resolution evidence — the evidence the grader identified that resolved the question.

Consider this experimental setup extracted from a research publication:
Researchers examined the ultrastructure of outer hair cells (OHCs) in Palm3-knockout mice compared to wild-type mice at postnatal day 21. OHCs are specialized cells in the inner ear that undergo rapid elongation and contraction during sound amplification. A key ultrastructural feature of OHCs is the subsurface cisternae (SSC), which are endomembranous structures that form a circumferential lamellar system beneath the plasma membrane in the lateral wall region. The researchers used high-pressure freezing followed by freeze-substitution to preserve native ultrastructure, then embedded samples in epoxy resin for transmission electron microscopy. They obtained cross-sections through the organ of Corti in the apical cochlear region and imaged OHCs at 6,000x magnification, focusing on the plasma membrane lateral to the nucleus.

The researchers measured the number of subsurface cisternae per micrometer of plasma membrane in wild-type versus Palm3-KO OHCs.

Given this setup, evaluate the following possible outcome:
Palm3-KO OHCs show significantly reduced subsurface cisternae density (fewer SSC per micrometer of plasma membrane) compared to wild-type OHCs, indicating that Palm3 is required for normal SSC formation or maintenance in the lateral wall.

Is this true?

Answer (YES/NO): YES